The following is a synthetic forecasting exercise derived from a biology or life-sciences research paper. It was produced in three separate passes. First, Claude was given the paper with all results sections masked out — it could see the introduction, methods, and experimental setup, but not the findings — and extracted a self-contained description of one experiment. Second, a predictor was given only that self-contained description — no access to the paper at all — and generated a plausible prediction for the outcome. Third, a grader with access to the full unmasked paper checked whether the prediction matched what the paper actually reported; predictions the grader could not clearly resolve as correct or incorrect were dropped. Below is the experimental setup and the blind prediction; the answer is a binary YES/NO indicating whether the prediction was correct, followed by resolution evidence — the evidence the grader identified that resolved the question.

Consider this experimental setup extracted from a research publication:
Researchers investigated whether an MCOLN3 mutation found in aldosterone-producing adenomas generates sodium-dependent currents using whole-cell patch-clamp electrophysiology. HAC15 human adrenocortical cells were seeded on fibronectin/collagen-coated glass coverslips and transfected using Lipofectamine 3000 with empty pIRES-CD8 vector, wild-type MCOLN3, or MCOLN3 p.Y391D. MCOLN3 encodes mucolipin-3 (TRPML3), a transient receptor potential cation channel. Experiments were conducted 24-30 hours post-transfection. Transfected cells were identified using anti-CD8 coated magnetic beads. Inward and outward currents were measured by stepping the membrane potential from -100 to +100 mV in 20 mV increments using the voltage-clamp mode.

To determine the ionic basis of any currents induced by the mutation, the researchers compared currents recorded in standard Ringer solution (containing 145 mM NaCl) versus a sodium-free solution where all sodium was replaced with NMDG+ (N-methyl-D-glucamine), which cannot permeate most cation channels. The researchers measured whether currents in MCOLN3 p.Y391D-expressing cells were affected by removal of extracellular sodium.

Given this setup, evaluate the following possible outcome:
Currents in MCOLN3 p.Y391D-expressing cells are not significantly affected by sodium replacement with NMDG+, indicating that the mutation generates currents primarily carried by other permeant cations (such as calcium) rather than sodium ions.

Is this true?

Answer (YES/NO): NO